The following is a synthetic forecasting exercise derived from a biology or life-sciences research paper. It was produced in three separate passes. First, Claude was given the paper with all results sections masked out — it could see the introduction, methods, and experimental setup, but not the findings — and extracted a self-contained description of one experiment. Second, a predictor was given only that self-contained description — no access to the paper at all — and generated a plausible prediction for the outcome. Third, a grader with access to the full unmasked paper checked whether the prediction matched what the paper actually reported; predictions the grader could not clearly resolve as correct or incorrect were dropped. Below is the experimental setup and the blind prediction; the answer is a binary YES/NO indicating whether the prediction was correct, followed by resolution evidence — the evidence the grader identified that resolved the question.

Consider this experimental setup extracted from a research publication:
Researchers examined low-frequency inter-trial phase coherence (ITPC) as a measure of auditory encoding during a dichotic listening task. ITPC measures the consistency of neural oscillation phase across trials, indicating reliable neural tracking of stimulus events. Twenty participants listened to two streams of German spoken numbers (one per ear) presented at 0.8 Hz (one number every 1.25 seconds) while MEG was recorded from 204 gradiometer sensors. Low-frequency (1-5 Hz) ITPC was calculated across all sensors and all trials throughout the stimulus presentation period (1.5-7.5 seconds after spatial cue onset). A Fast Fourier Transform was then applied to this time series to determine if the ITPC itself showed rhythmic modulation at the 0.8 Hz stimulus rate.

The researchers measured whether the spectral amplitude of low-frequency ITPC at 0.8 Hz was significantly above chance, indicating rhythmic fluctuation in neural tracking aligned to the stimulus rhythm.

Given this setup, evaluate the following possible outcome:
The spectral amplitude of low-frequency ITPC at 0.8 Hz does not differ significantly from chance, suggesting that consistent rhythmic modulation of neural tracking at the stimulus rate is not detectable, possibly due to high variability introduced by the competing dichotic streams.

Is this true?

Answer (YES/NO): NO